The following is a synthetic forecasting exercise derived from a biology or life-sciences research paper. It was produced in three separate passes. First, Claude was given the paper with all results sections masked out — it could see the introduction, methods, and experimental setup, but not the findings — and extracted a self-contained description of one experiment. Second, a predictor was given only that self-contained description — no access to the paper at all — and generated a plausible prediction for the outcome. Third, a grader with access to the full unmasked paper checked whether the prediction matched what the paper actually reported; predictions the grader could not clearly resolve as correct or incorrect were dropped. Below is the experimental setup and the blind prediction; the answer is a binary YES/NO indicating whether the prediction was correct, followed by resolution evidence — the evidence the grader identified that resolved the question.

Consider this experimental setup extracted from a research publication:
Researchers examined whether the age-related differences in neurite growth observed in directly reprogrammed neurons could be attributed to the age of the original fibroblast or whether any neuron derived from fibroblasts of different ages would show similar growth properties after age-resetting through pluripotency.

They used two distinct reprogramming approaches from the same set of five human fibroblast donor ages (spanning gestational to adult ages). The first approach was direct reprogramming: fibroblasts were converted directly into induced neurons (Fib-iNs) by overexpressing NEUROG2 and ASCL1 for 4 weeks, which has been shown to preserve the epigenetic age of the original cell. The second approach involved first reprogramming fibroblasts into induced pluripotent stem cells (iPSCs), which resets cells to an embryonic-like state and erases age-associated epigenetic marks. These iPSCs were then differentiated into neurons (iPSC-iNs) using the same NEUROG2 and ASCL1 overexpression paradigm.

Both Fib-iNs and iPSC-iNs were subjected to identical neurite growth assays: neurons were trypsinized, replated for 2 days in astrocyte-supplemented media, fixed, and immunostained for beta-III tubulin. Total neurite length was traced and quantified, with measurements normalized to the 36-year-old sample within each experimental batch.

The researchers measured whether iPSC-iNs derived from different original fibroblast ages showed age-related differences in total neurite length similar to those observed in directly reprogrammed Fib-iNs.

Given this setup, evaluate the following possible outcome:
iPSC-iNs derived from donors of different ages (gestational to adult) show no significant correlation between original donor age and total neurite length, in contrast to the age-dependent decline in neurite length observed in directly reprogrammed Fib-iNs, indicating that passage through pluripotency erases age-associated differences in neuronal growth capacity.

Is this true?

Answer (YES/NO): YES